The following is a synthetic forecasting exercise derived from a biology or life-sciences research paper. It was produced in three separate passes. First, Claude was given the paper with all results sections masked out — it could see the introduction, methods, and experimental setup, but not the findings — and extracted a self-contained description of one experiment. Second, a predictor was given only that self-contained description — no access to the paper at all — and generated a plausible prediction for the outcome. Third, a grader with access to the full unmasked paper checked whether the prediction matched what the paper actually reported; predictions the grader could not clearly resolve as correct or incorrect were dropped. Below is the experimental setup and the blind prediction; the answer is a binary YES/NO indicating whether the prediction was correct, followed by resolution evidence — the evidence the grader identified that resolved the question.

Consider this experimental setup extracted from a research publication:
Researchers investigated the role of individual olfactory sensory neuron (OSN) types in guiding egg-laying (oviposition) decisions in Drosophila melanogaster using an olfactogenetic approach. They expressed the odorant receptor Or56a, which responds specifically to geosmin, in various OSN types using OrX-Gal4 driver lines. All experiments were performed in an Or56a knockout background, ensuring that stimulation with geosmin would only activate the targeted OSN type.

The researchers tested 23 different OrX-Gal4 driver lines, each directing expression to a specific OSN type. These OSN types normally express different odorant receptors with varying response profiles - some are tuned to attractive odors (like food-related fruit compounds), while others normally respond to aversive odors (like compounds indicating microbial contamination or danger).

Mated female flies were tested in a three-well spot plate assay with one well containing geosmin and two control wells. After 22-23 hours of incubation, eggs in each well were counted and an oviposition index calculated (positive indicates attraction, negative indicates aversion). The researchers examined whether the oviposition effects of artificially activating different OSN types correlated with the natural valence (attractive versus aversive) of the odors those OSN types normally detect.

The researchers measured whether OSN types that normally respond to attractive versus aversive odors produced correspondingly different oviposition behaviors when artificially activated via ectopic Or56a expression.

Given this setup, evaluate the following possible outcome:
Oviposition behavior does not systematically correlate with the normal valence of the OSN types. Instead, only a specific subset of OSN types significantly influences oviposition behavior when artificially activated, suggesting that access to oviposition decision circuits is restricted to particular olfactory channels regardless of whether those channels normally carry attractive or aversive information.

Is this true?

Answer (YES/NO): YES